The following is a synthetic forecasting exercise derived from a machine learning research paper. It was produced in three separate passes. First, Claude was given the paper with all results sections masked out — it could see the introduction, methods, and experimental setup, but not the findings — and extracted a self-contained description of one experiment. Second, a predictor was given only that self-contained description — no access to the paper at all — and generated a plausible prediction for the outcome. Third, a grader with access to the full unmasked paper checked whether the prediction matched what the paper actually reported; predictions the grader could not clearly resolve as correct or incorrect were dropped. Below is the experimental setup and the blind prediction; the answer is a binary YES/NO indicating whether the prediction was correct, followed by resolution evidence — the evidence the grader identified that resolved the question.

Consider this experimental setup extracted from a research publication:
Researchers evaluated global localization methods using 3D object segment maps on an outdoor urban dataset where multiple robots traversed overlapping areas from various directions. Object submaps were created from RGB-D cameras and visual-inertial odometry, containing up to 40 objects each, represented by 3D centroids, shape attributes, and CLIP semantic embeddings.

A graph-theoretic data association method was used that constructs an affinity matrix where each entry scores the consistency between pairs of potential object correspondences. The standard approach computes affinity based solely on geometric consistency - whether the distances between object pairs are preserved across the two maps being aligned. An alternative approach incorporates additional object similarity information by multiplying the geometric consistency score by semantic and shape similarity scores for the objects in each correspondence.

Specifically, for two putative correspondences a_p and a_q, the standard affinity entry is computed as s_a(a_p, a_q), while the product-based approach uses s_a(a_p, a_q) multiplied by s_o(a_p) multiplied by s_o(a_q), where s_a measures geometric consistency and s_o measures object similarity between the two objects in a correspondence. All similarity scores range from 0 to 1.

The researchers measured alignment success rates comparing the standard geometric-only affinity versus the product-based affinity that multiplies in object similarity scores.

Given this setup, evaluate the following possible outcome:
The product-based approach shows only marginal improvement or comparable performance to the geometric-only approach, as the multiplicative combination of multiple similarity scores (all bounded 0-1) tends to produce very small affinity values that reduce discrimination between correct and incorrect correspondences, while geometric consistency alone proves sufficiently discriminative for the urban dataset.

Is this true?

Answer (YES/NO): NO